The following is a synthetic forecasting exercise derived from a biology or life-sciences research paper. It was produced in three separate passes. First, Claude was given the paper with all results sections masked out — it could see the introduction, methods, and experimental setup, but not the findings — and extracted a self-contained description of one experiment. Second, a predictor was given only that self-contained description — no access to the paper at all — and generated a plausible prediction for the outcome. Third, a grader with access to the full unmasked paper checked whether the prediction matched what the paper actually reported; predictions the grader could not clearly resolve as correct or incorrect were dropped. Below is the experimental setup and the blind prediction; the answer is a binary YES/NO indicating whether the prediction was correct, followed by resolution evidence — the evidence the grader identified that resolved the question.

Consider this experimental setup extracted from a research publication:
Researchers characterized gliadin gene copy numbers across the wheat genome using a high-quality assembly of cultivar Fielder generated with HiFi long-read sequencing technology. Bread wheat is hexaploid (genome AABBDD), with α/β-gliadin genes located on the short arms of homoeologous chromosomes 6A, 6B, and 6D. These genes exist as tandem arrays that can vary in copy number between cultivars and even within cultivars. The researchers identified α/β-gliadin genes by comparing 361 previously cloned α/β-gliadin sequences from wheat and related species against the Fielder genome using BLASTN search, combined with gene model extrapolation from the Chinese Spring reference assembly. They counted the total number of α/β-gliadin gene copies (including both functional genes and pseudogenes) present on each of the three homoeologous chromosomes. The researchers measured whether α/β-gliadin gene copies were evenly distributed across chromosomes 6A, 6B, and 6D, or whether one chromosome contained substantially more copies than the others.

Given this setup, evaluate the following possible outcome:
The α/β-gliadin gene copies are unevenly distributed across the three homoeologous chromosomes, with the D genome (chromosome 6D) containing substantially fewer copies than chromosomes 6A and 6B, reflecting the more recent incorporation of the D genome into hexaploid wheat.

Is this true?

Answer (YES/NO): NO